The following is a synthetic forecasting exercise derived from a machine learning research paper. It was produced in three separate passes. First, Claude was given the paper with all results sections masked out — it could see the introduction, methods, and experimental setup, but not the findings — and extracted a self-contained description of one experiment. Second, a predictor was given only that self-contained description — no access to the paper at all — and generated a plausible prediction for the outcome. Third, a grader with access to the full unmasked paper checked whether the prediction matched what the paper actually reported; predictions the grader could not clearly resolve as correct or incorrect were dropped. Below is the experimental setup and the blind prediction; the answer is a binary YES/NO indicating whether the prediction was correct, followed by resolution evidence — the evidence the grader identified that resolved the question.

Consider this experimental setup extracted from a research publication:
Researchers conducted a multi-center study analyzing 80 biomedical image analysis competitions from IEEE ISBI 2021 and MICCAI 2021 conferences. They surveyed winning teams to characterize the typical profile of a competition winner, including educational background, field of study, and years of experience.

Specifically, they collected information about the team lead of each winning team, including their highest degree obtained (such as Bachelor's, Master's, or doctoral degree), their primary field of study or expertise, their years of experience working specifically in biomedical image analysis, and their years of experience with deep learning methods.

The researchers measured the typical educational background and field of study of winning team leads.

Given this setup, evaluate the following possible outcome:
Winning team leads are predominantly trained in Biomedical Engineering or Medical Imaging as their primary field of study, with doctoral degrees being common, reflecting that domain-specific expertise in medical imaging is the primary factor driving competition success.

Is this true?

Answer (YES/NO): NO